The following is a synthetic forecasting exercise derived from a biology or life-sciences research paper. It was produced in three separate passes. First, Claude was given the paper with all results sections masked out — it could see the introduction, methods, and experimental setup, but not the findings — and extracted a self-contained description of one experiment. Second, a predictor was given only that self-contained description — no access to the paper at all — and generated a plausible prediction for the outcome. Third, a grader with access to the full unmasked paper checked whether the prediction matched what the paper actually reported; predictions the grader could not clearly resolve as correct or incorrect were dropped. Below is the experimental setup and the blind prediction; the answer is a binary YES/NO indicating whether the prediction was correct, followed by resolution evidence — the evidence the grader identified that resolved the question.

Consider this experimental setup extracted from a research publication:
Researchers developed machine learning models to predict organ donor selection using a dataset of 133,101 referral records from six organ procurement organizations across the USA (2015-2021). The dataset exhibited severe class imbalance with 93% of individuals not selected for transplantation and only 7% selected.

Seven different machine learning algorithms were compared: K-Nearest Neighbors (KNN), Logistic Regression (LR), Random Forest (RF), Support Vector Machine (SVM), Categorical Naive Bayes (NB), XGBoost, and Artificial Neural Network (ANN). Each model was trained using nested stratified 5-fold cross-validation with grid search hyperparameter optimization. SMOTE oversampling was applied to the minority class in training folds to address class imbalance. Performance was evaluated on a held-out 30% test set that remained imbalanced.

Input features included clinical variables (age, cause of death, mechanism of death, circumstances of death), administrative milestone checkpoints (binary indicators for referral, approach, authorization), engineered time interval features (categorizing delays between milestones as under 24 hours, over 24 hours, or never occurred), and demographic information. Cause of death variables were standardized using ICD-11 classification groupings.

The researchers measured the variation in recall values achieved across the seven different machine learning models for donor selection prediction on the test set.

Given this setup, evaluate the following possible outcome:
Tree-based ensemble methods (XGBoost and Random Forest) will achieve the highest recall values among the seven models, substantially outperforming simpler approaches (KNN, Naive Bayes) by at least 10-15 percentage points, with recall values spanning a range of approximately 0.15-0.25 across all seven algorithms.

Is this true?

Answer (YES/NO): NO